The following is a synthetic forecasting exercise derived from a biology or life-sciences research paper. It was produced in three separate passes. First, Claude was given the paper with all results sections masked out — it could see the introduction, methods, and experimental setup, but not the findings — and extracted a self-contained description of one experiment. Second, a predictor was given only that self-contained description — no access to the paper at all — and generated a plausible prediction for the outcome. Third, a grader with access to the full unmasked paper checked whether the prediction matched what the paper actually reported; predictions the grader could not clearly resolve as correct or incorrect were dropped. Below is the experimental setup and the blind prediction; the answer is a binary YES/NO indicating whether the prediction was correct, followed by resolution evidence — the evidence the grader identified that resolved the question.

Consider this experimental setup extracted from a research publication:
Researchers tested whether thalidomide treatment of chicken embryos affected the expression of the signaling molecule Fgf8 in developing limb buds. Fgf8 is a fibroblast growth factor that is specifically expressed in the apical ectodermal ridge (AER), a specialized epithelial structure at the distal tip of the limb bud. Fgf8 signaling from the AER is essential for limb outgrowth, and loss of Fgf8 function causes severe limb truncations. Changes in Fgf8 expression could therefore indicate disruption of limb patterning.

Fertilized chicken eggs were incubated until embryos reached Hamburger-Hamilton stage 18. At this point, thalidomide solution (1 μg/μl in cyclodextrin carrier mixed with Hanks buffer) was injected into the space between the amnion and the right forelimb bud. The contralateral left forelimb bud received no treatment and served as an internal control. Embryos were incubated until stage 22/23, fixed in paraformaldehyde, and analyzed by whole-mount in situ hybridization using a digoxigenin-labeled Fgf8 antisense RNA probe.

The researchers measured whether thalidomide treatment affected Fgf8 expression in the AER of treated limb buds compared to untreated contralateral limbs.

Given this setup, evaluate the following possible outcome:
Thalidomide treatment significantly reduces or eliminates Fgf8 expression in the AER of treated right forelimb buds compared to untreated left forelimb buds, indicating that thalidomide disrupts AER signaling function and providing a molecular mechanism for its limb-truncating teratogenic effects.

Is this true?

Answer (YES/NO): YES